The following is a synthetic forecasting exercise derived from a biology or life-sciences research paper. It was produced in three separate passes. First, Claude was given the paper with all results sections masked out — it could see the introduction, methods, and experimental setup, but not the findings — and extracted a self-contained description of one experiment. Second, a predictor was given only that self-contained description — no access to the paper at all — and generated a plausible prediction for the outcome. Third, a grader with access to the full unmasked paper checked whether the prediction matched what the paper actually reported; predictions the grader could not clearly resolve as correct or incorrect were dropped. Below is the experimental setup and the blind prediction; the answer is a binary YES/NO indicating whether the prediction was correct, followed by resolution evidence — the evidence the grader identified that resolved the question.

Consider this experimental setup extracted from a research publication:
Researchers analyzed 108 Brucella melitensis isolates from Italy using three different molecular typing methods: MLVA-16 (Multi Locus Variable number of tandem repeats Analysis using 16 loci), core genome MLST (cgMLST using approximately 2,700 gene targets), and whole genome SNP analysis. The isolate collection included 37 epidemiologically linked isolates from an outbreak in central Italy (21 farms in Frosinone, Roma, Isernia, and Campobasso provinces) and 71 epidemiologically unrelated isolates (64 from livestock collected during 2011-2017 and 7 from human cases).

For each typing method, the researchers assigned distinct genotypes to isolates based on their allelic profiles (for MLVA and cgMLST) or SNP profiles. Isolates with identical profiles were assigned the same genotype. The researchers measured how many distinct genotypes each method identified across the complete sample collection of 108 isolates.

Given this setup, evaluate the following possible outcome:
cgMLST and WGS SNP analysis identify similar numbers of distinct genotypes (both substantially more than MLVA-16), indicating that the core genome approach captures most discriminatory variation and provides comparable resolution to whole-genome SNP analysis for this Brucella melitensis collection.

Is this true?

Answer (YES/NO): NO